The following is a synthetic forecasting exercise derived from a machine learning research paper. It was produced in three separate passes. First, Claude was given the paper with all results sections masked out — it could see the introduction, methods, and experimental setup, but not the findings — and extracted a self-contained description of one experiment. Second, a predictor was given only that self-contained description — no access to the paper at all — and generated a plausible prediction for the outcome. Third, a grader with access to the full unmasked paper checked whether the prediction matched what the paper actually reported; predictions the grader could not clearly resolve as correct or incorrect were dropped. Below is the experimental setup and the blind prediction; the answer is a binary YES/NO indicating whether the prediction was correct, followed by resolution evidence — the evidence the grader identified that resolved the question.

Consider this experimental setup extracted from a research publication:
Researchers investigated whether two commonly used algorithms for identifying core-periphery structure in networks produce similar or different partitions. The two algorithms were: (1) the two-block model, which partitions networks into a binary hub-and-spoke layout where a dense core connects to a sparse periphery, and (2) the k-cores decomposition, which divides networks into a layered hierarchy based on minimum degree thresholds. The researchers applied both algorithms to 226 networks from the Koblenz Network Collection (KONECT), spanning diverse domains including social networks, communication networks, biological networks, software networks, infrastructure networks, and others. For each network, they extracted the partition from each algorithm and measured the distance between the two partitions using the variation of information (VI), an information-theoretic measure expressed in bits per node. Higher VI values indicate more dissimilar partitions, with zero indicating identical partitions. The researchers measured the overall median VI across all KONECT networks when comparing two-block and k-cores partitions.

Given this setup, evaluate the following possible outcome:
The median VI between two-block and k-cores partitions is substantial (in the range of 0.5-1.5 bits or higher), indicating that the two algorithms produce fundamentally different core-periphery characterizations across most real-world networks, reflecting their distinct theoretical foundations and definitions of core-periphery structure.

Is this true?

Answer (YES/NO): YES